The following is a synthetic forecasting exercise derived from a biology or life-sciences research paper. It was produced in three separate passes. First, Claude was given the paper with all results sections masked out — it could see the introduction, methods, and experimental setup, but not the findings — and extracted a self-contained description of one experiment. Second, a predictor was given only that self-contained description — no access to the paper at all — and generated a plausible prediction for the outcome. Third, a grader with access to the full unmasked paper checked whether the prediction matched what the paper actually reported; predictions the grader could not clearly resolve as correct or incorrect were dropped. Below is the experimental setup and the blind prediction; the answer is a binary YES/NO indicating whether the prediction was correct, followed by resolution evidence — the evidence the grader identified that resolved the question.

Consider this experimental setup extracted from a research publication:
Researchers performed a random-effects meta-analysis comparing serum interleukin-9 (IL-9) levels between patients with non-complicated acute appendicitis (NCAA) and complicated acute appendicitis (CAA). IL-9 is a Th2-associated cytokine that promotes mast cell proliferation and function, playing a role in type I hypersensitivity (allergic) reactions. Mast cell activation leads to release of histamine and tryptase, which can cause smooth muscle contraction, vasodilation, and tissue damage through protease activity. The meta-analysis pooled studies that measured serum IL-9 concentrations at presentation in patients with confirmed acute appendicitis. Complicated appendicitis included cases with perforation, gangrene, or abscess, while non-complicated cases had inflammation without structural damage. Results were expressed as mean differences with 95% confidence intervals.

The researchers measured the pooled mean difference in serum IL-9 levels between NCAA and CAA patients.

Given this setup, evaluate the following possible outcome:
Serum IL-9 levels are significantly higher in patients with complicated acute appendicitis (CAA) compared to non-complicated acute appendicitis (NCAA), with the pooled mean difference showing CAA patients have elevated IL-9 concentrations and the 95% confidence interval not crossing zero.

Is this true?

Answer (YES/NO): YES